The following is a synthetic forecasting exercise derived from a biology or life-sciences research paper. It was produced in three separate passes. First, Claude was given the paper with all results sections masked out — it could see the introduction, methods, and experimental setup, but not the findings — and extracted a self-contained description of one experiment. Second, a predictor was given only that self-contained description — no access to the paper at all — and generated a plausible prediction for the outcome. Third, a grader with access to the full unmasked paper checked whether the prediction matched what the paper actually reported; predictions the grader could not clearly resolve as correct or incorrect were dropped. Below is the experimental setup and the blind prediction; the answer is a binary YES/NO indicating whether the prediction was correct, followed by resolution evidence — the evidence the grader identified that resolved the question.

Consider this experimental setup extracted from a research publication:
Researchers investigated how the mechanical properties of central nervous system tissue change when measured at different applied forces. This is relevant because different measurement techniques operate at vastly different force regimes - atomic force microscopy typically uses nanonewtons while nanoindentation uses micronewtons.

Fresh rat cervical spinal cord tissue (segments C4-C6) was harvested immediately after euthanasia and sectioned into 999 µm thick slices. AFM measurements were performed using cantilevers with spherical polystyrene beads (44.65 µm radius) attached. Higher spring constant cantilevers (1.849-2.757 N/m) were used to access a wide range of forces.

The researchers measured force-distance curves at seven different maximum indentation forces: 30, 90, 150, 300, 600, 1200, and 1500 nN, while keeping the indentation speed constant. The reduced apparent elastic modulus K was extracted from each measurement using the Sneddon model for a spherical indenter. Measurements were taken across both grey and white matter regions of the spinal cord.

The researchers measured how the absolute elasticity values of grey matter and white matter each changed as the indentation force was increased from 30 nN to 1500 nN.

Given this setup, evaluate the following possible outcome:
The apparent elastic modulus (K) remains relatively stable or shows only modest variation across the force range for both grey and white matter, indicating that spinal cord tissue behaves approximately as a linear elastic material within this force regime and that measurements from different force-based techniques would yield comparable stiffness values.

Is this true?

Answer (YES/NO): NO